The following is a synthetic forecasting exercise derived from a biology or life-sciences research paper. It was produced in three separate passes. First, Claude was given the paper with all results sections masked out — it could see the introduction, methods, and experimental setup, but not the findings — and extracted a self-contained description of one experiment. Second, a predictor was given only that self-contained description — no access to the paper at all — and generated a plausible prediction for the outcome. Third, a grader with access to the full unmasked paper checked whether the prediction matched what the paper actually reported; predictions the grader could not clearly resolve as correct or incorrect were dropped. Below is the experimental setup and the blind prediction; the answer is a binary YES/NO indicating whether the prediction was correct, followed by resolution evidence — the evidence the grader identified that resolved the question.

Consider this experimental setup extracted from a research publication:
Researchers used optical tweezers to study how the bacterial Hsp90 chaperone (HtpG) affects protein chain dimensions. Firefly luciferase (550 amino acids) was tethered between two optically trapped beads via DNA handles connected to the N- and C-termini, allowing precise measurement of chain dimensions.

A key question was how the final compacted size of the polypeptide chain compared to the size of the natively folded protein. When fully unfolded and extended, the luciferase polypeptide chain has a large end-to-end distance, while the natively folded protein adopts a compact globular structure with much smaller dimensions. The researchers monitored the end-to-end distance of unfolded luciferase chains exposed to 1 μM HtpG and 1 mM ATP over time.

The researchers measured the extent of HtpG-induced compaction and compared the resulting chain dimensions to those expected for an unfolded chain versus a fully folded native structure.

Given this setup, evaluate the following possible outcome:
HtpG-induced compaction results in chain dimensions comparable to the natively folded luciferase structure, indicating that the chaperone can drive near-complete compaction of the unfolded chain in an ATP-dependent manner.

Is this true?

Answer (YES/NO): YES